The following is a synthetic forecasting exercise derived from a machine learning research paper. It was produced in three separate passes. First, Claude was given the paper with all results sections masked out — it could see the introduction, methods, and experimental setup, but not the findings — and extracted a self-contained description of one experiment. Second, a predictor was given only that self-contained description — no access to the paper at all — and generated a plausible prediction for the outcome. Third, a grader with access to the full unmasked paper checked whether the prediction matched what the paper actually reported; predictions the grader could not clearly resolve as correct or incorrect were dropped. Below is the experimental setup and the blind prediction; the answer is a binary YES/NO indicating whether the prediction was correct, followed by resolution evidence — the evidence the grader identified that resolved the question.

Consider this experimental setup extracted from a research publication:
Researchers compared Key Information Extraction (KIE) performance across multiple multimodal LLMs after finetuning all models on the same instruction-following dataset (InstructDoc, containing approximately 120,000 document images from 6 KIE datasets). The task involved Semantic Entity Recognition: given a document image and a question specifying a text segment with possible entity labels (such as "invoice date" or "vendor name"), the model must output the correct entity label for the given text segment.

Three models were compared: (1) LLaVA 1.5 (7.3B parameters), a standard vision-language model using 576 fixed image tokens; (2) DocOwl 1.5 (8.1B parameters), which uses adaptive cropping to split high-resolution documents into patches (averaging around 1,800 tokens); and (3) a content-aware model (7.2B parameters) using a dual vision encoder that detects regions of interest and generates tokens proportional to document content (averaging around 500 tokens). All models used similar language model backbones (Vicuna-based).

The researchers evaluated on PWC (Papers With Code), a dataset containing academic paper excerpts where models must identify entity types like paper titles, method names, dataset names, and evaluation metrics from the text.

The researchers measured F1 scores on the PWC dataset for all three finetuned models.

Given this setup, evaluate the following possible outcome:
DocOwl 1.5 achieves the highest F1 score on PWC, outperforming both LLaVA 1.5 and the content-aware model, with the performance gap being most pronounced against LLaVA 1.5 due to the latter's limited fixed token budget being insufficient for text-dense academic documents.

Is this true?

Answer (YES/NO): NO